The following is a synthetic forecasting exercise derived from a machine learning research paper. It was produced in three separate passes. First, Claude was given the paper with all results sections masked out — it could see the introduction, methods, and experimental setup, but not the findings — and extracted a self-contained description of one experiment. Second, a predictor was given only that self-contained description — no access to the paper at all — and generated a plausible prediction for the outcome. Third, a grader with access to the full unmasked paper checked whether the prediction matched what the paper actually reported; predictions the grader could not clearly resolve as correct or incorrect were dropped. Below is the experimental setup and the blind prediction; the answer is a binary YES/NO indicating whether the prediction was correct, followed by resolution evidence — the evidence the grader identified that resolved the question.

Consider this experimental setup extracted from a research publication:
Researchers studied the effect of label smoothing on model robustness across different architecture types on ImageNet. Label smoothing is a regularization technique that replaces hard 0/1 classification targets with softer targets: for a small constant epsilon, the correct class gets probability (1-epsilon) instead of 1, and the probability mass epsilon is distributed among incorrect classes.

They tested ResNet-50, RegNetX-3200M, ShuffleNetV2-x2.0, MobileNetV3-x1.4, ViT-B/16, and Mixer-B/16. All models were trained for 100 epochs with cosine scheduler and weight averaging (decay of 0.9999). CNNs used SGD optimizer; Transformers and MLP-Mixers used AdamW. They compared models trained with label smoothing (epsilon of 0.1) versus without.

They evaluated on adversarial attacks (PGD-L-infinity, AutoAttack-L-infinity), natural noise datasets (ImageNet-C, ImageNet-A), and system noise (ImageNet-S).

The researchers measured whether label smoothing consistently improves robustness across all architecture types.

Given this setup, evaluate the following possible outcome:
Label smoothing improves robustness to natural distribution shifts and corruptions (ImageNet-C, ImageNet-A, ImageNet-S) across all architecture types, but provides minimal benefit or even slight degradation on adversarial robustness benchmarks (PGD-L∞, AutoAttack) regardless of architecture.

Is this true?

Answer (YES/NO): NO